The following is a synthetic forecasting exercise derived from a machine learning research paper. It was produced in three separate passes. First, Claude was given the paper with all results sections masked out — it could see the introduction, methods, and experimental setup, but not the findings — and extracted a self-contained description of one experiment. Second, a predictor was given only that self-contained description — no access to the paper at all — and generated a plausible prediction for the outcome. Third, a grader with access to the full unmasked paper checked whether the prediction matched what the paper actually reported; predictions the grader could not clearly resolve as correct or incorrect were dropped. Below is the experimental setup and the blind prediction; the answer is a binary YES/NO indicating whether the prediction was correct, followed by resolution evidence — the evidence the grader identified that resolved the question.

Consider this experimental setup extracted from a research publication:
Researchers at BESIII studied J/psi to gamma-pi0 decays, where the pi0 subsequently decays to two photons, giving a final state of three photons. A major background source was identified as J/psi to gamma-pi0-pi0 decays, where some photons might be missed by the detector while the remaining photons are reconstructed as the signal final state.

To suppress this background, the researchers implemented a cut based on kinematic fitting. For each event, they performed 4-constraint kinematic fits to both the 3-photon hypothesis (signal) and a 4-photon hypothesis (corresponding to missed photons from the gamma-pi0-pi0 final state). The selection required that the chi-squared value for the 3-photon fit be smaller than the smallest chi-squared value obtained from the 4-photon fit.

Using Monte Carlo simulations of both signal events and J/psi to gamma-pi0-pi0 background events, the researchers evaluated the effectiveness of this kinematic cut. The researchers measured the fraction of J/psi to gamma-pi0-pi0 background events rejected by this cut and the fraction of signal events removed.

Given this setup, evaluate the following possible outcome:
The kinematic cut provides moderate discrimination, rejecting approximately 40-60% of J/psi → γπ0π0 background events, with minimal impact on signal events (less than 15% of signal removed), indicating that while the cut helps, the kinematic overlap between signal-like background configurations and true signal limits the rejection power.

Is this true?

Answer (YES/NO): NO